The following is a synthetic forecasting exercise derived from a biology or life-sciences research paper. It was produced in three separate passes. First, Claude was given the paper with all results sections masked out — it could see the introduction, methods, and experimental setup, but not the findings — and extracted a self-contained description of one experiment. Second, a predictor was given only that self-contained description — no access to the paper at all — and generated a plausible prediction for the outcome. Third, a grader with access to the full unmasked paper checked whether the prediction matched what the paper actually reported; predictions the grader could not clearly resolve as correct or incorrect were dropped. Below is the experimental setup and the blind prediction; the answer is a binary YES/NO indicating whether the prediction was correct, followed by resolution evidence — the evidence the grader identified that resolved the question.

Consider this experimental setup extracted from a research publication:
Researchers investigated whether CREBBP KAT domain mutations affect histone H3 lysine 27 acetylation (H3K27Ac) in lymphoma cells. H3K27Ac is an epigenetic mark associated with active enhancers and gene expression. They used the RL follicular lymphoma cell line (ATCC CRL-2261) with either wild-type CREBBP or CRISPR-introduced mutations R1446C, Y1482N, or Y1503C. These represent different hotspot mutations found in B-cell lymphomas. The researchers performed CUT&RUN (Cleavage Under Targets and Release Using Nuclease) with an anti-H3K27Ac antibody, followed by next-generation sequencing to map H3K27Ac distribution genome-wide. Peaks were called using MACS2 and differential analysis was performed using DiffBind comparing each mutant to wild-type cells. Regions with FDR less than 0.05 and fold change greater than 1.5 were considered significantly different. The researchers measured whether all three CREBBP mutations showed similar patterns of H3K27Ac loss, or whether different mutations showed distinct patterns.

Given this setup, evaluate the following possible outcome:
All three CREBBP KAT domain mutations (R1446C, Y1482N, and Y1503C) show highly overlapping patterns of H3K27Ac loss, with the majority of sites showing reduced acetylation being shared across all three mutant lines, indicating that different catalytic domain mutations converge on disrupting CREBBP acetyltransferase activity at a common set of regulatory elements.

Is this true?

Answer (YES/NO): NO